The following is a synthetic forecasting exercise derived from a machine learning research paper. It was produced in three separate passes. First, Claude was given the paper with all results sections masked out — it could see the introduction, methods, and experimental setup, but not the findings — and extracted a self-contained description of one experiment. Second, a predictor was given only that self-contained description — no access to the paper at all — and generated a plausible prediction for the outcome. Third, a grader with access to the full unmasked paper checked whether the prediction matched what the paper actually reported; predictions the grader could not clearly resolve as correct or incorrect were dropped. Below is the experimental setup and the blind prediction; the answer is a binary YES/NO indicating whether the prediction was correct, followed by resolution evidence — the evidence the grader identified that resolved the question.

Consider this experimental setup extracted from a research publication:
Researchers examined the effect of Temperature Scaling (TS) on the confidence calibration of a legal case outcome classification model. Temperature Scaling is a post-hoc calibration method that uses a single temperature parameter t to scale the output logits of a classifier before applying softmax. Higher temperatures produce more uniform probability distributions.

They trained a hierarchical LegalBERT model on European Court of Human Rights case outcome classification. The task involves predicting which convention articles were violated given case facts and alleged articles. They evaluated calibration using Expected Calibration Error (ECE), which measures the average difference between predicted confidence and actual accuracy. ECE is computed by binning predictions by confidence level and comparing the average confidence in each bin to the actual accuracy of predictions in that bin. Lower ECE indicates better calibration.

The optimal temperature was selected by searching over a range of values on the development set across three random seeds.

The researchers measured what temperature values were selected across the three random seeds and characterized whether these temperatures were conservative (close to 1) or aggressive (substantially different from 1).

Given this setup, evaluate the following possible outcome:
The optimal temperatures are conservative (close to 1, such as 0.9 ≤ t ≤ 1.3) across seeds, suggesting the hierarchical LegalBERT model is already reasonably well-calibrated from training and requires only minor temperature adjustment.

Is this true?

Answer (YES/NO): NO